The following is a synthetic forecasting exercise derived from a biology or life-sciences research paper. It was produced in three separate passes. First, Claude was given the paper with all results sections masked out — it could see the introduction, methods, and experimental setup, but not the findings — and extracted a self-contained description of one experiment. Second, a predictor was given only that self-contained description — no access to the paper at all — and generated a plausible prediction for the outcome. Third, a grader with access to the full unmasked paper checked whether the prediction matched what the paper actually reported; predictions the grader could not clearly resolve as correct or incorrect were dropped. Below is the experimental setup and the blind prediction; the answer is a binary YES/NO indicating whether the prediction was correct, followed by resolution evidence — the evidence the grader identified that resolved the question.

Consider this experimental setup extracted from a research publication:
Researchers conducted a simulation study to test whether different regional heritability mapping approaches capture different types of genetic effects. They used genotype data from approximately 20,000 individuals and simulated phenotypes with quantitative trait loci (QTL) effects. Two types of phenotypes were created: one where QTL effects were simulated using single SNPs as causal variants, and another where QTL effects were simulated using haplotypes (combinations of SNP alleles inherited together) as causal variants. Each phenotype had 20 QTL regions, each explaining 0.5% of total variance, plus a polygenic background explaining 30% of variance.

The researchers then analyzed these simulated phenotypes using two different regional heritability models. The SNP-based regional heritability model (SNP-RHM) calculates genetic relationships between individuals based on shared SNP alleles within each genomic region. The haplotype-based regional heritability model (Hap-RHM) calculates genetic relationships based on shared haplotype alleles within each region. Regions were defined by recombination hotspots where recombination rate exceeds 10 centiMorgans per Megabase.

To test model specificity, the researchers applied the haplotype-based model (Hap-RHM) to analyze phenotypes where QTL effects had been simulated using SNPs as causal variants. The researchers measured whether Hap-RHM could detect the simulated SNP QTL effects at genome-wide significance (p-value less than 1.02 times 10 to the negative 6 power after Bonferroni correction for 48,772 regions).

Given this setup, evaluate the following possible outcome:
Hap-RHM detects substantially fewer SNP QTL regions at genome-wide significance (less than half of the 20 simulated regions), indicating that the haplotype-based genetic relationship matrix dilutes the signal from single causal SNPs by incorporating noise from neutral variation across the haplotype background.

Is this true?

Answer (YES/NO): NO